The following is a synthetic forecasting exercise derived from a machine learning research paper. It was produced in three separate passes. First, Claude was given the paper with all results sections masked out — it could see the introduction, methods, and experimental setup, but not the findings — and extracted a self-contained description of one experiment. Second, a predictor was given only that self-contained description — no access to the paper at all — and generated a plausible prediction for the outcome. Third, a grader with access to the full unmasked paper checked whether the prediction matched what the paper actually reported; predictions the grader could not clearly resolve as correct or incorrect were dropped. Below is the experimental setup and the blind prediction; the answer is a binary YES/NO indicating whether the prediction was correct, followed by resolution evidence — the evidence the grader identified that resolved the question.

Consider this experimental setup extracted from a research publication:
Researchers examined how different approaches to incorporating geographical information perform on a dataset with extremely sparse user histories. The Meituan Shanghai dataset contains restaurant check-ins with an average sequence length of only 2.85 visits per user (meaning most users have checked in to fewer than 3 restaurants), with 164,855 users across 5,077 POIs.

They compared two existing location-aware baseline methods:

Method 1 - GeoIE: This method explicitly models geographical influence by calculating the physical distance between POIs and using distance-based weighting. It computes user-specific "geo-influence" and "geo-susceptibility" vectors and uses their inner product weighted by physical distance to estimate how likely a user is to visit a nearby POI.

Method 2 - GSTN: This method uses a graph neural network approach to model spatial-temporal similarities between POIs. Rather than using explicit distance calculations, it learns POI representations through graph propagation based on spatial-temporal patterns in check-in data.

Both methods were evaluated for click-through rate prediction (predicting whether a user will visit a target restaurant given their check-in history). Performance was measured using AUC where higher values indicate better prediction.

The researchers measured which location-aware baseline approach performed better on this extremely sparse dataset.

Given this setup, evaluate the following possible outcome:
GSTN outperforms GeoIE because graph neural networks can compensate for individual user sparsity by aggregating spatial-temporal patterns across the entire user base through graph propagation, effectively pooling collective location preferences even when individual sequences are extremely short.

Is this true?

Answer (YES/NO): YES